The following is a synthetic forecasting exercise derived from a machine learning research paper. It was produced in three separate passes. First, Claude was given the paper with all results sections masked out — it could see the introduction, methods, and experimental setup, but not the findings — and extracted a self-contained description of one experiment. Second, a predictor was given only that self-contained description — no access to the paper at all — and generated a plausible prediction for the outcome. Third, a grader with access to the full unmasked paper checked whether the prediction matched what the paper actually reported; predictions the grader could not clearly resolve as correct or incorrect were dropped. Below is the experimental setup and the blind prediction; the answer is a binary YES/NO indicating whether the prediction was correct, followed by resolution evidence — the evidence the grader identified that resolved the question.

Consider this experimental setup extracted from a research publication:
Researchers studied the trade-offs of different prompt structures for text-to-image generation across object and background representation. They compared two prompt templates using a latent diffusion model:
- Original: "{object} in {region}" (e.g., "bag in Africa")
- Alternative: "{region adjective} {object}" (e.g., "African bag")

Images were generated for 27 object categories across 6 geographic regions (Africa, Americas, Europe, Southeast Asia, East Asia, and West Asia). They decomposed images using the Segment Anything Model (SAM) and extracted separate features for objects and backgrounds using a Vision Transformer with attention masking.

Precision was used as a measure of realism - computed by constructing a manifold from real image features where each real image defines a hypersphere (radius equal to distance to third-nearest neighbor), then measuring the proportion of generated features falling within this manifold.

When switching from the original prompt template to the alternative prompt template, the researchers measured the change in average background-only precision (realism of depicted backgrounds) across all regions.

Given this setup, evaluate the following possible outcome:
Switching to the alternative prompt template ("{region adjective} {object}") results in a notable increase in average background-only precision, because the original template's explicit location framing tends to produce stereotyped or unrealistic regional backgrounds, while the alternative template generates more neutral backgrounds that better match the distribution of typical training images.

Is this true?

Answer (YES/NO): NO